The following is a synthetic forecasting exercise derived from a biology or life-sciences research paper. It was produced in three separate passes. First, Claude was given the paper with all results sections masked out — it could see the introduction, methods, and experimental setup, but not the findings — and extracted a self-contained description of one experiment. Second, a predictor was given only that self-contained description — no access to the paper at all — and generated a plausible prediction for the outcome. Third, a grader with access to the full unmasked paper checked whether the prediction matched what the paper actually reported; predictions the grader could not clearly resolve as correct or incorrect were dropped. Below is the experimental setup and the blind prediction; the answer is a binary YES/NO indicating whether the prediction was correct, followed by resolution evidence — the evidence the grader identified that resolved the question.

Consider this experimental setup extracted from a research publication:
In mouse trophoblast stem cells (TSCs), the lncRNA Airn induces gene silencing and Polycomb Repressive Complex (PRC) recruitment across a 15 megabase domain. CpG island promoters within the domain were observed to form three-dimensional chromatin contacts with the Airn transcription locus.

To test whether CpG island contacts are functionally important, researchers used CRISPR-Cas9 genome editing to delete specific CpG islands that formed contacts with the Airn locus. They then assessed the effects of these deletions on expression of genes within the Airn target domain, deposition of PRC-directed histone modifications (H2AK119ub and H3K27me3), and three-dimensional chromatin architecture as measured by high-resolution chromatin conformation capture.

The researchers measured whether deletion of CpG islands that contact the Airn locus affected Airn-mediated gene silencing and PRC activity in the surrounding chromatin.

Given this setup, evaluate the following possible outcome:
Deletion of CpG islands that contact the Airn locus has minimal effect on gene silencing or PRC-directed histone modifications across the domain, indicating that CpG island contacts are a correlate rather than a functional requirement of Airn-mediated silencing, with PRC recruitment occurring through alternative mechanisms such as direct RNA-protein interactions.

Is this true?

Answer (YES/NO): NO